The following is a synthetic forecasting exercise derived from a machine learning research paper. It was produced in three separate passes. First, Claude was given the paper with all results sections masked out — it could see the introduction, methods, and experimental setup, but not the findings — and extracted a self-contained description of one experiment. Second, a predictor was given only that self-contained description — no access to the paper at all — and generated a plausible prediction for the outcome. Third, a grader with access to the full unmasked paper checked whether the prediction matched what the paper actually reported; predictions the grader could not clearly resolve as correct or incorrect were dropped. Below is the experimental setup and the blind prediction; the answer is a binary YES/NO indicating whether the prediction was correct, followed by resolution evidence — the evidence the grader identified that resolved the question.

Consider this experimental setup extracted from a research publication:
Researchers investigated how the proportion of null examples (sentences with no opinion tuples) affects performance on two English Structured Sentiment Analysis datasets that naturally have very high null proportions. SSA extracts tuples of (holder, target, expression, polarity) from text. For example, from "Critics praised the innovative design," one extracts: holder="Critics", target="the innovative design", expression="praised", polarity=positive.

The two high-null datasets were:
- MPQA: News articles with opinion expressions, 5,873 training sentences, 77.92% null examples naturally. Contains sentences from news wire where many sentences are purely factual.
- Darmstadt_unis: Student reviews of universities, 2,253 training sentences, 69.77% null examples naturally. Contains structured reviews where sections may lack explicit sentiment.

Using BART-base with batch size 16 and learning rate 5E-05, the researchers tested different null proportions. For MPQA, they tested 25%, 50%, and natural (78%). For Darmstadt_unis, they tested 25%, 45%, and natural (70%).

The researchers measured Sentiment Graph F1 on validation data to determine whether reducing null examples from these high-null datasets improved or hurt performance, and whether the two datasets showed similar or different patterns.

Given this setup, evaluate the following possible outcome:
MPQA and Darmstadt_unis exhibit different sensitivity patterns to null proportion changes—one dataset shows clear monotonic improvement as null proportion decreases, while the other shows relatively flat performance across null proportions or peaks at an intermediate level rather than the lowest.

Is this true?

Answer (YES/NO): NO